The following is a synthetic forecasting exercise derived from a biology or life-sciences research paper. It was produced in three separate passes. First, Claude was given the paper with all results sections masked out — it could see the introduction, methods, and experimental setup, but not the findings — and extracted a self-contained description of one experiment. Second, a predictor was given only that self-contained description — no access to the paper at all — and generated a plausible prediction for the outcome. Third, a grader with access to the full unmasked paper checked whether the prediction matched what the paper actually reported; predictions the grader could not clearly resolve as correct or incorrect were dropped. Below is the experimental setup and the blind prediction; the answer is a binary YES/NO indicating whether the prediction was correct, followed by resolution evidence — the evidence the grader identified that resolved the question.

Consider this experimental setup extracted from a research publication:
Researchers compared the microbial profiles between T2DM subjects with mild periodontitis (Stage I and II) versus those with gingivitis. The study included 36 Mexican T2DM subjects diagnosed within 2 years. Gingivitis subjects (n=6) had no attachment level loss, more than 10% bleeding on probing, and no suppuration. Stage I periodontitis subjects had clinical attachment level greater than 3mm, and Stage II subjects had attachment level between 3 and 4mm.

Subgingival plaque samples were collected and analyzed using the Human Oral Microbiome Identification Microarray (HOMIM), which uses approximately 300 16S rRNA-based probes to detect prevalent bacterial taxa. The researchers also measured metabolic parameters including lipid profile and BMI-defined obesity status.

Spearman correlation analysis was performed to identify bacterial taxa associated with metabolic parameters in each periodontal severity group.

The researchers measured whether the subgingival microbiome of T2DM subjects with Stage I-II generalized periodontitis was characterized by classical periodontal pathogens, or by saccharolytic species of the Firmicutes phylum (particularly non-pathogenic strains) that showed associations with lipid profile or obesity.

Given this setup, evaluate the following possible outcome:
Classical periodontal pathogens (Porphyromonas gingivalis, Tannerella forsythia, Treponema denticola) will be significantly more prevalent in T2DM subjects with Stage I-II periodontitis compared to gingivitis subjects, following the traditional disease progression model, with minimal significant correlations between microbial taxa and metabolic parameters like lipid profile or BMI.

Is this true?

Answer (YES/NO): NO